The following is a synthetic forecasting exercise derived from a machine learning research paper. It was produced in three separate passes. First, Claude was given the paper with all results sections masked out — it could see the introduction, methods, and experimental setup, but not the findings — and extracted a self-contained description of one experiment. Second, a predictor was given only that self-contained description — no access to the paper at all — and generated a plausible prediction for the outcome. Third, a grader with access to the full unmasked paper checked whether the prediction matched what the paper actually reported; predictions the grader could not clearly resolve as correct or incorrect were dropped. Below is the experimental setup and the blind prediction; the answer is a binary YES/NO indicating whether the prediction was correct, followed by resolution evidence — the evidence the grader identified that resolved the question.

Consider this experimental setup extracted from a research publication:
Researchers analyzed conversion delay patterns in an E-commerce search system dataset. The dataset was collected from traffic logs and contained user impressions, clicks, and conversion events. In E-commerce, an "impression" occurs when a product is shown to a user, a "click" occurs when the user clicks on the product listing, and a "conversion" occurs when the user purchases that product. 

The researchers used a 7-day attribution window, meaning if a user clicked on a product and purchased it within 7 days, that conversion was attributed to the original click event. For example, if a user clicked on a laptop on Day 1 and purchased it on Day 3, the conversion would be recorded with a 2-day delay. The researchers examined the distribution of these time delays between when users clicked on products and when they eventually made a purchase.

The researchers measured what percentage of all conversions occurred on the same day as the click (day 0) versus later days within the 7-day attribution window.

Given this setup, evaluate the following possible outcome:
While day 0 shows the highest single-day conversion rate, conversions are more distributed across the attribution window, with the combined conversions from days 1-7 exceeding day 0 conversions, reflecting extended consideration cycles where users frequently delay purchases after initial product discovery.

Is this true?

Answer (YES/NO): NO